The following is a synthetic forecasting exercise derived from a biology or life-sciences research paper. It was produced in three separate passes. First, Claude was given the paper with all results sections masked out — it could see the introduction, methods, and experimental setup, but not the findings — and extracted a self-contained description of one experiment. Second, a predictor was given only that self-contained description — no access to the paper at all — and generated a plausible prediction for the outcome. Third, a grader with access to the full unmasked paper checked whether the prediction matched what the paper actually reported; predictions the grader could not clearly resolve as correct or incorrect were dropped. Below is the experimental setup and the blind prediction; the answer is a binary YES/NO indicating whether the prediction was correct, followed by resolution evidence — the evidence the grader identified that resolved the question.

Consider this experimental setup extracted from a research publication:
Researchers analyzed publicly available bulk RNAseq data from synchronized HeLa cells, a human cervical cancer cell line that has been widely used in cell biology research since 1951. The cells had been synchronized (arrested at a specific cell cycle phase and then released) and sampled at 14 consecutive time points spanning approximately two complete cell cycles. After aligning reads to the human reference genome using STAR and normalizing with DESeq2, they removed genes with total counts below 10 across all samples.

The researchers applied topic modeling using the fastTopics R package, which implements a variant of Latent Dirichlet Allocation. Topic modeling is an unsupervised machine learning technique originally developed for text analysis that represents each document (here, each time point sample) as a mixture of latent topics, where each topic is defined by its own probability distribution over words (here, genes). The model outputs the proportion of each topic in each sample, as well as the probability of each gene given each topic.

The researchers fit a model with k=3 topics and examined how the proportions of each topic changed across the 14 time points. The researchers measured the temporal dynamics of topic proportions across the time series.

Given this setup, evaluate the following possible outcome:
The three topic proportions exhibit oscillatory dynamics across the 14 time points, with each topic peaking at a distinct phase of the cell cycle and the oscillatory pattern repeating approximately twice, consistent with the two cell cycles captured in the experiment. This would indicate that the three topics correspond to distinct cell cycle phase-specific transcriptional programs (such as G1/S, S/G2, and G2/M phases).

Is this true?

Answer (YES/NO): NO